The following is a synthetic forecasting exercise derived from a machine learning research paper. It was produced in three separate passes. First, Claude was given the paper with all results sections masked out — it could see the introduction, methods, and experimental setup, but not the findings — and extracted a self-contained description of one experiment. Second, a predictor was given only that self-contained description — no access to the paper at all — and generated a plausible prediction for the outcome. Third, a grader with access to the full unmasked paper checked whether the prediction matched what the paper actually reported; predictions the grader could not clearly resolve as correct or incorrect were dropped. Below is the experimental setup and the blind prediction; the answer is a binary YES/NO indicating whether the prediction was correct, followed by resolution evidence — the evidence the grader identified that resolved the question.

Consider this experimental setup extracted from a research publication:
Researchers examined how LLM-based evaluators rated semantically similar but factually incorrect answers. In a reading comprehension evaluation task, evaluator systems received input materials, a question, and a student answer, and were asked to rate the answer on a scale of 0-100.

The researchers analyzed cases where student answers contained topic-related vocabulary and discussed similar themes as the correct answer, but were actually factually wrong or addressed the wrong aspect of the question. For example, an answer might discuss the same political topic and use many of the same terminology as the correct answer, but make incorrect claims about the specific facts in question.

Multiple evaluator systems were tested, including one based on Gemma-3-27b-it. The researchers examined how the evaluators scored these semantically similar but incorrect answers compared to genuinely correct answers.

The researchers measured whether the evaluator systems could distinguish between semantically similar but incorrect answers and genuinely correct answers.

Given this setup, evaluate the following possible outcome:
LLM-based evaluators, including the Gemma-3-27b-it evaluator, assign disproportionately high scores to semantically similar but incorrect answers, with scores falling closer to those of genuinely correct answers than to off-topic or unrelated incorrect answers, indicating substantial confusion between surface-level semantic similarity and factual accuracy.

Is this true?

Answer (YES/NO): YES